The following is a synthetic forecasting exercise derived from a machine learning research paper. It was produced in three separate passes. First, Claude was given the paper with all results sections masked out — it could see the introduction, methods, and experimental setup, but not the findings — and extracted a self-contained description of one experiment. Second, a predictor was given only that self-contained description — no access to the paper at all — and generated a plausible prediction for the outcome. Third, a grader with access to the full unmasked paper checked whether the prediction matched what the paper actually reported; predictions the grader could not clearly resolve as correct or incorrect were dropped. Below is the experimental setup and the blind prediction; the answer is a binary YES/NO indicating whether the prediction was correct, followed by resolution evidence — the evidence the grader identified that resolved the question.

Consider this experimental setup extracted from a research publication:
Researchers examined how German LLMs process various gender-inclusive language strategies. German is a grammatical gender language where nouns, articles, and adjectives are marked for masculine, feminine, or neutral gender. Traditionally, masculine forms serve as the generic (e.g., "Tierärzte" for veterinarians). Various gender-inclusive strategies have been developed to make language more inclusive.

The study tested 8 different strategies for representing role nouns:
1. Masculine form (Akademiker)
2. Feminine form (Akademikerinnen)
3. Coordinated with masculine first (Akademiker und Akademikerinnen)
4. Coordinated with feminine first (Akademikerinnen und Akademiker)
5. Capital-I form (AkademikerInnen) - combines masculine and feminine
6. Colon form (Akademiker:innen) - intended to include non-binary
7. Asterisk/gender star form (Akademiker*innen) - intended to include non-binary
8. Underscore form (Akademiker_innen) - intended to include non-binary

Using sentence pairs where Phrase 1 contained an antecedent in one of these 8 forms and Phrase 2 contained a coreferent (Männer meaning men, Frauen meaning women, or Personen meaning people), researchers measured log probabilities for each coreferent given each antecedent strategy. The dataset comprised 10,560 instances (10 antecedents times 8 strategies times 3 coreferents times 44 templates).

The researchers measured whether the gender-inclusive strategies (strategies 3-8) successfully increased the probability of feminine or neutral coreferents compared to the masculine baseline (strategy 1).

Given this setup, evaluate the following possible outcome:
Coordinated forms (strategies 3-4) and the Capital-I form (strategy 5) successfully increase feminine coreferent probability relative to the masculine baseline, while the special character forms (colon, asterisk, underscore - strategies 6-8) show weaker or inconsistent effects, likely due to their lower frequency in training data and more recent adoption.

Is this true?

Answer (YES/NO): NO